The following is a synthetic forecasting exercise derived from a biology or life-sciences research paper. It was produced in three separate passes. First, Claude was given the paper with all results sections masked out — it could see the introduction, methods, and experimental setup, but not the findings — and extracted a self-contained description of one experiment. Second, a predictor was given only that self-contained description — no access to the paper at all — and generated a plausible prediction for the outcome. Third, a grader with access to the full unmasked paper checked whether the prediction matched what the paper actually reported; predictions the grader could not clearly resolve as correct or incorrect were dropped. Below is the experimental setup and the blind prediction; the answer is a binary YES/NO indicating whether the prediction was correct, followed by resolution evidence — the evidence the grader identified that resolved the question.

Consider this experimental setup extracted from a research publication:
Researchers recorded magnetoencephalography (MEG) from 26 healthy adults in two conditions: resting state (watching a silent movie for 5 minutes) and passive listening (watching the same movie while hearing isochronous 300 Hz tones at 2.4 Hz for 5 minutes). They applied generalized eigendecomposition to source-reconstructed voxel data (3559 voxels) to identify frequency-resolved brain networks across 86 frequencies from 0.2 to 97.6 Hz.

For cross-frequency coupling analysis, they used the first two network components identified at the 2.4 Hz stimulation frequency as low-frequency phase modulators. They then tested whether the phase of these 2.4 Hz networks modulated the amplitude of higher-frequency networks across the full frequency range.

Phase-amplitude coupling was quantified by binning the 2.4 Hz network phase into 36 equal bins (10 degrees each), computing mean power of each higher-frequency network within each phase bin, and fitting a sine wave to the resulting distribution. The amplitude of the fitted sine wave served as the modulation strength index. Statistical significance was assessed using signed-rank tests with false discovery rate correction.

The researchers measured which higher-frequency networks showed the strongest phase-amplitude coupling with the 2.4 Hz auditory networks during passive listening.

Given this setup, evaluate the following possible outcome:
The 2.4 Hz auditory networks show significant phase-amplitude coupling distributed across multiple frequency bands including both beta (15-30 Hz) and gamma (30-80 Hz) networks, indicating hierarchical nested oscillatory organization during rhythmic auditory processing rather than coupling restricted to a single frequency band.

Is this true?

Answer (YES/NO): NO